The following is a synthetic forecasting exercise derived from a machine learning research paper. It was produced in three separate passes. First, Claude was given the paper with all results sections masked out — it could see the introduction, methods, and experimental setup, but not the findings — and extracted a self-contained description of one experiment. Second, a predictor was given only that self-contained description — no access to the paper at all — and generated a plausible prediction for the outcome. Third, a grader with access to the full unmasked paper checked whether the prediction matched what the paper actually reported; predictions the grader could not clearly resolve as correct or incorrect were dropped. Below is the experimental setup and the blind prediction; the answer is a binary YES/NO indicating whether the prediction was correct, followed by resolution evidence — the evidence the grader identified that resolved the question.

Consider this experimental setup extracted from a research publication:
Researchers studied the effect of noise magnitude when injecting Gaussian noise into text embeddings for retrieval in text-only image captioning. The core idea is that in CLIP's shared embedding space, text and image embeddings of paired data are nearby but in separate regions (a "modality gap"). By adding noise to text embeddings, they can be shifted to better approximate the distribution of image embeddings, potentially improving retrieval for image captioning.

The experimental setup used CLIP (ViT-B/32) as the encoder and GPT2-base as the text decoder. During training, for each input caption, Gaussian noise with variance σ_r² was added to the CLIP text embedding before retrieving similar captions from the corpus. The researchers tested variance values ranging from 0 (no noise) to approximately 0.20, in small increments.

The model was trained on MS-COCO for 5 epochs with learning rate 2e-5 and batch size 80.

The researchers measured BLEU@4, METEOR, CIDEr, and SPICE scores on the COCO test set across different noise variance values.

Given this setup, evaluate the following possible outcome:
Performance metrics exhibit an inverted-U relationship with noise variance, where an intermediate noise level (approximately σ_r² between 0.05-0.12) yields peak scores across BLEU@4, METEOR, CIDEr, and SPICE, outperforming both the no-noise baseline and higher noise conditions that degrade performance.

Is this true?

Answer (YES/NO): NO